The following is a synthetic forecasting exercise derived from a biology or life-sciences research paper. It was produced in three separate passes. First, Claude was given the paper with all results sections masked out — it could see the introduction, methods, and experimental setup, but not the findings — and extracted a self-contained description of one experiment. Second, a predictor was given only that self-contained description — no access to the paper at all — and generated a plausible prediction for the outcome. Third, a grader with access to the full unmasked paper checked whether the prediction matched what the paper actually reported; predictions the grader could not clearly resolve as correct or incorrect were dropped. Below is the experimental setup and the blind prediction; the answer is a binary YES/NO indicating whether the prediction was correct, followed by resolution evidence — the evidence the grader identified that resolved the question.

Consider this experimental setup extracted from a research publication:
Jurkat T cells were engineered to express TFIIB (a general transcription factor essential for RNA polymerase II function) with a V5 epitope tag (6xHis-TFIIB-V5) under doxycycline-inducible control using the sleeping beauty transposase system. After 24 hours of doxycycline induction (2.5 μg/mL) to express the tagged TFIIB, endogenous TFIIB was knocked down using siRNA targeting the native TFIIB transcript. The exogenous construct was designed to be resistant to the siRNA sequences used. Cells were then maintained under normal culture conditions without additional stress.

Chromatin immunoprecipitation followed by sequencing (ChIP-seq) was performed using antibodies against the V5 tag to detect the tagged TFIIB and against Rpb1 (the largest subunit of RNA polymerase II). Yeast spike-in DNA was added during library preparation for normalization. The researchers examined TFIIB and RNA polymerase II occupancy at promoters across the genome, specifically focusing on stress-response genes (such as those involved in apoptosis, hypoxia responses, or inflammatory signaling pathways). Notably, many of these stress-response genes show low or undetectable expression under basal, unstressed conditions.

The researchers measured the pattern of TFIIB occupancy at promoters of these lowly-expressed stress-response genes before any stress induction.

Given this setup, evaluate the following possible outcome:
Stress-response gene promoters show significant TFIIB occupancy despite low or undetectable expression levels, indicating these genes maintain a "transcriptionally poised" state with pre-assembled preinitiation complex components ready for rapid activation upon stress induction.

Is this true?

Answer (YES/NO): YES